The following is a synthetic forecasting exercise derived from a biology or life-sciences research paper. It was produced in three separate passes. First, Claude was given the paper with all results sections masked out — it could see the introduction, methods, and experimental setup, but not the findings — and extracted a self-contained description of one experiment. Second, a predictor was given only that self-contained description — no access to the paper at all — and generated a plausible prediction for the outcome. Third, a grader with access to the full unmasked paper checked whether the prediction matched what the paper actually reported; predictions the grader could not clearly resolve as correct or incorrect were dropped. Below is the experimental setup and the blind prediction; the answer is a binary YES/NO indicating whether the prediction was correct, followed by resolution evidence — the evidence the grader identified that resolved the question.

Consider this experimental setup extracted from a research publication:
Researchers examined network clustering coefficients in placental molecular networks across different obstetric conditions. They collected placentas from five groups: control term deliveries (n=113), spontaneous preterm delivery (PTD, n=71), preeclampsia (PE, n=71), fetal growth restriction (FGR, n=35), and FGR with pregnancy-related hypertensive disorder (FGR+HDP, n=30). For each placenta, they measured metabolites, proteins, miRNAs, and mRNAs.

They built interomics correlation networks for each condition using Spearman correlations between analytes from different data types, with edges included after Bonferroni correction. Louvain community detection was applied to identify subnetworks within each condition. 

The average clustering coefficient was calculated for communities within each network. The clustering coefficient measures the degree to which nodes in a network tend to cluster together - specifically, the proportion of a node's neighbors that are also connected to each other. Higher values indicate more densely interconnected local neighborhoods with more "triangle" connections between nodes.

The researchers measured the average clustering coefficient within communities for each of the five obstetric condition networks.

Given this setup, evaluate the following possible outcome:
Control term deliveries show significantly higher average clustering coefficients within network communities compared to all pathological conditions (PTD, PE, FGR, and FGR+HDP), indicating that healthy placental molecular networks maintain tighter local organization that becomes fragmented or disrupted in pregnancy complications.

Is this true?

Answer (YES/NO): NO